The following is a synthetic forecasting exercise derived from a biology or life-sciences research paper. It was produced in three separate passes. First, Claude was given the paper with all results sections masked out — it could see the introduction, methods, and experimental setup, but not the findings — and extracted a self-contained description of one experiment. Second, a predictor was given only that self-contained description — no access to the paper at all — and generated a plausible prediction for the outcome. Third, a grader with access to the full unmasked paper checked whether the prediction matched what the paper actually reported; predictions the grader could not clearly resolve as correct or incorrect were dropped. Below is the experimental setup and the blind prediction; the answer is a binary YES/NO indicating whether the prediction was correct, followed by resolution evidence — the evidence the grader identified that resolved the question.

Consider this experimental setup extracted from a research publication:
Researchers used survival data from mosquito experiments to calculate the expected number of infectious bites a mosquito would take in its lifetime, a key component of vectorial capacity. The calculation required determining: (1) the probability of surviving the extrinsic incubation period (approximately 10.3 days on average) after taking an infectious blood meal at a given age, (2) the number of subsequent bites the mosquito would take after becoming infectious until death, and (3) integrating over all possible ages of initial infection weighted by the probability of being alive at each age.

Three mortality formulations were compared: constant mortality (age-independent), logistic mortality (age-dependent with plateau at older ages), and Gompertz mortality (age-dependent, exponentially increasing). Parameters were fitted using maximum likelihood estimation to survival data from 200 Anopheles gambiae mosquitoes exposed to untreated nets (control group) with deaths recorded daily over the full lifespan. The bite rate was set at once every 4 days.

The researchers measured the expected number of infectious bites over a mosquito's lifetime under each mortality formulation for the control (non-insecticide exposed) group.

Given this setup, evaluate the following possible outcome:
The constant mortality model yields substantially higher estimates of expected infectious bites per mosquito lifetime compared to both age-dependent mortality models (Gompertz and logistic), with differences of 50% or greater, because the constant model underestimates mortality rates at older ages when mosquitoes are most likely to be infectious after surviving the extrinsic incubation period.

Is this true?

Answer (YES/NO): NO